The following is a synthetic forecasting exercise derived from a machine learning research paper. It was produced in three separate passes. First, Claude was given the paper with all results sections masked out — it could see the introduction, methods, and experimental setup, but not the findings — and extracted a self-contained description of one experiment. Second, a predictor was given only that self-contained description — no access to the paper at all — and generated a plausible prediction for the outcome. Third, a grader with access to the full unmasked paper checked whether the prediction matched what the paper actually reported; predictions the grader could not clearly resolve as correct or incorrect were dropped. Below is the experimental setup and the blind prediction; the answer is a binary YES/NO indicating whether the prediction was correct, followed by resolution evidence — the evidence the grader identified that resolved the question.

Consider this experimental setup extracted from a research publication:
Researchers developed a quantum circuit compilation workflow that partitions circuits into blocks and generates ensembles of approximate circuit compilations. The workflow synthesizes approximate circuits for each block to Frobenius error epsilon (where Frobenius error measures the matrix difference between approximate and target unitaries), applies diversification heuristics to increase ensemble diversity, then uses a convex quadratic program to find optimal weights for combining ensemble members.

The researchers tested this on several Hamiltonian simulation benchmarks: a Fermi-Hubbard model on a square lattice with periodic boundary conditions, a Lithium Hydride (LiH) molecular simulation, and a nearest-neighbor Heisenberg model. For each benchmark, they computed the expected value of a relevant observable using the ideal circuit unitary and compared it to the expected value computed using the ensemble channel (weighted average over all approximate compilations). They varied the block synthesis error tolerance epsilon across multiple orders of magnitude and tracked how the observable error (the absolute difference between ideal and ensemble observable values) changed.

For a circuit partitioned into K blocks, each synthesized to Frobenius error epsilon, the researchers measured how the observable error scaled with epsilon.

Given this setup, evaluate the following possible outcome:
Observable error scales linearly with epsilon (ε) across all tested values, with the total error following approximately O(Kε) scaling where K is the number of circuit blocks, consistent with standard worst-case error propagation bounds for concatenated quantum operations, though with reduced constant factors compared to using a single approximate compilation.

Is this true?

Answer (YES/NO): NO